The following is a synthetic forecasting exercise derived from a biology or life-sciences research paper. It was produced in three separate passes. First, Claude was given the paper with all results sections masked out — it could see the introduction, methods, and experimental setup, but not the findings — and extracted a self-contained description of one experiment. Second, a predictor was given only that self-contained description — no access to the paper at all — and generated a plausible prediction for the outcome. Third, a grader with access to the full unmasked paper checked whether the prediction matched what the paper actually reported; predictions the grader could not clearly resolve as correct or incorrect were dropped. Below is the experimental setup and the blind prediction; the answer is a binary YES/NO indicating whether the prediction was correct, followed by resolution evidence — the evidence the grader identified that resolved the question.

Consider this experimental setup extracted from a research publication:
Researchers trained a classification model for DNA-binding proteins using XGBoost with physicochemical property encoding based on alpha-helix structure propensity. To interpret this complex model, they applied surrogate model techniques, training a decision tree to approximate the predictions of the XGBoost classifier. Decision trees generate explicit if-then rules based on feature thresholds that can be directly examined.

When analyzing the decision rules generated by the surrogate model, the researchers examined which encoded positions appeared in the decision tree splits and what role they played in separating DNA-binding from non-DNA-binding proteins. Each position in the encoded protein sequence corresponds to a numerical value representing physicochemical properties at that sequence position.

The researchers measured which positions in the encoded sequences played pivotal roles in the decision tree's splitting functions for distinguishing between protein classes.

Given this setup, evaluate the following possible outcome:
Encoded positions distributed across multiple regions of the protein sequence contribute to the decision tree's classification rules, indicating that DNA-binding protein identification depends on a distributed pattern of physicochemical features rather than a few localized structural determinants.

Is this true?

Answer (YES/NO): NO